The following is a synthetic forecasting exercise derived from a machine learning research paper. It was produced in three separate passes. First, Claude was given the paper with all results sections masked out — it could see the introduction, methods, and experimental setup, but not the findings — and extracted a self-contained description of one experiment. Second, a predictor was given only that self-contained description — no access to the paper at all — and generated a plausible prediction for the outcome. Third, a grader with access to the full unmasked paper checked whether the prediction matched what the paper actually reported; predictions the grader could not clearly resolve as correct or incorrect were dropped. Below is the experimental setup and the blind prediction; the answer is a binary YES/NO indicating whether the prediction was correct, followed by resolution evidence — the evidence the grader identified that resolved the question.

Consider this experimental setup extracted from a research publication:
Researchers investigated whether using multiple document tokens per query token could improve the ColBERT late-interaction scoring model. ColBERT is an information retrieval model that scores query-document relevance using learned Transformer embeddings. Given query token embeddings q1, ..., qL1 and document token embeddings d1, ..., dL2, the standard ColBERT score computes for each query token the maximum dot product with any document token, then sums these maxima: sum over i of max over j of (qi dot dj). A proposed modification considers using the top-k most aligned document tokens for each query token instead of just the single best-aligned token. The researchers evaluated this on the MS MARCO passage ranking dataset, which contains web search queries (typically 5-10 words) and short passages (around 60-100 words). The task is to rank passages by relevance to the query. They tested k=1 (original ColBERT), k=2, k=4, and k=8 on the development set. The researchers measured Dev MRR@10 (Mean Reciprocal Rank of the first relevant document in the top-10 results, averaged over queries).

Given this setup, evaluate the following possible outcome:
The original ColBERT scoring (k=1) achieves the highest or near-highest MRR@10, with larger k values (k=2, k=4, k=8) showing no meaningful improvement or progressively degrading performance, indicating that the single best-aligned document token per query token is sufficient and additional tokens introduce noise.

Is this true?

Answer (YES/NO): YES